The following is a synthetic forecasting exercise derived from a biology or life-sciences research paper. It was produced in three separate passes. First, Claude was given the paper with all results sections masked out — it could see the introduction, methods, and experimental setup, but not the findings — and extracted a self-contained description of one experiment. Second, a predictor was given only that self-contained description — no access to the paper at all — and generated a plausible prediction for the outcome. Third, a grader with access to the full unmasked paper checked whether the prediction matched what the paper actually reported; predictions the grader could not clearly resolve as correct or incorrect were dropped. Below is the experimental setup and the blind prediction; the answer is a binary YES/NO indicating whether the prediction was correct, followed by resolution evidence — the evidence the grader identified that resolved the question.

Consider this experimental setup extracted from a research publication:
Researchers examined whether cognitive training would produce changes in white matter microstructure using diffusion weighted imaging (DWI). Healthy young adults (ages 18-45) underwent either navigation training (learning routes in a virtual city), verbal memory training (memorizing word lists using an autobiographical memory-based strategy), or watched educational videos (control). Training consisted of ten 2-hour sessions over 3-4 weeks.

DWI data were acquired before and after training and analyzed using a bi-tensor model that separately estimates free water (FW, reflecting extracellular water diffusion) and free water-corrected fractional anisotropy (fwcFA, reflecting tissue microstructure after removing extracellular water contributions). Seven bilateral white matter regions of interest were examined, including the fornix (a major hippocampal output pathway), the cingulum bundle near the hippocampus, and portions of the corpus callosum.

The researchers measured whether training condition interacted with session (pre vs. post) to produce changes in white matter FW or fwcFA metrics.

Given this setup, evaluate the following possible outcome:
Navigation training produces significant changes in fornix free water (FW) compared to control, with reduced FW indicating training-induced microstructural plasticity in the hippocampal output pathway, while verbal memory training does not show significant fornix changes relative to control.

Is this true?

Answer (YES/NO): NO